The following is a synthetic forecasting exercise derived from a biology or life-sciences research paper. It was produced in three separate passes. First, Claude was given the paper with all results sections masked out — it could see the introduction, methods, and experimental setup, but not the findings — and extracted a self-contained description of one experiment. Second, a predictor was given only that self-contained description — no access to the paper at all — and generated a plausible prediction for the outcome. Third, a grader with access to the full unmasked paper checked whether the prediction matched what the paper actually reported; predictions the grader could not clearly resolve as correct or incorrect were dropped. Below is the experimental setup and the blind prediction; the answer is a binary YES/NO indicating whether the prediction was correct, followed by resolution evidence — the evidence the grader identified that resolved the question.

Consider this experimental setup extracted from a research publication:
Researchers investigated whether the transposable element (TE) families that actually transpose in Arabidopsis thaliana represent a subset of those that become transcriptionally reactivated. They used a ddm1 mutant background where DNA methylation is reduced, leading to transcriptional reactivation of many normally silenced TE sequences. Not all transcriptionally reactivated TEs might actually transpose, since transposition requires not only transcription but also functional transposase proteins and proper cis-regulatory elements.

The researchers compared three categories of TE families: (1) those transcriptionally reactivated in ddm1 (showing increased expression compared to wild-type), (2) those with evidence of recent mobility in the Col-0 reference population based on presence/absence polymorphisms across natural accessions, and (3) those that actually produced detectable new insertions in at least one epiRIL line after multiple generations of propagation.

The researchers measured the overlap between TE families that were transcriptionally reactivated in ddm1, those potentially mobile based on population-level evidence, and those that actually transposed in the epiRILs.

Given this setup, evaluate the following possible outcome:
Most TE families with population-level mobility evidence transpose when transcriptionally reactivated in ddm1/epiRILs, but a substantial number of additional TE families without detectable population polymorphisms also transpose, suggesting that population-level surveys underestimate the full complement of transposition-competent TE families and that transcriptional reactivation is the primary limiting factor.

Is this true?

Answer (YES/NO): NO